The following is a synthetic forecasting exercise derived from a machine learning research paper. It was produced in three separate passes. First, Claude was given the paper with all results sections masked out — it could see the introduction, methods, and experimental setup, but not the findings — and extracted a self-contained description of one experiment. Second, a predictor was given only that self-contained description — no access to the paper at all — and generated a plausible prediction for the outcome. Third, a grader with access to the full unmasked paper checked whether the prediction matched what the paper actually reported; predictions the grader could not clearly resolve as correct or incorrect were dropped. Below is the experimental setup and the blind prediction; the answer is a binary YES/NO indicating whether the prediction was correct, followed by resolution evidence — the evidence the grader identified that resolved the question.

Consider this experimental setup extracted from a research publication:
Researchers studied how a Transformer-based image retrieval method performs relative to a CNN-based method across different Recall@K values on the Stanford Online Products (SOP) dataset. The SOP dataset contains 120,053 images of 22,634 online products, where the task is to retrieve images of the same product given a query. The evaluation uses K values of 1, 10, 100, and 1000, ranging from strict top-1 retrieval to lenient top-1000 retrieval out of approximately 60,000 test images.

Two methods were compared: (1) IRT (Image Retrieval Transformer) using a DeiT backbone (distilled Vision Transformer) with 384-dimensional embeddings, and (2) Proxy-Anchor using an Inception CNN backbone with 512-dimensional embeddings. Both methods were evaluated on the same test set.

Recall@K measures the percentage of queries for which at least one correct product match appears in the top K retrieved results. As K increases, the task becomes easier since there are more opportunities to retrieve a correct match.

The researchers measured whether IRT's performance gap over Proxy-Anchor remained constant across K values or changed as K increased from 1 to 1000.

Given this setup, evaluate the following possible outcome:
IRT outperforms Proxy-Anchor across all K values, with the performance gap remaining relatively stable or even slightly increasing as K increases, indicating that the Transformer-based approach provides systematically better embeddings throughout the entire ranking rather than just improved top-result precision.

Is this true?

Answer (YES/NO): NO